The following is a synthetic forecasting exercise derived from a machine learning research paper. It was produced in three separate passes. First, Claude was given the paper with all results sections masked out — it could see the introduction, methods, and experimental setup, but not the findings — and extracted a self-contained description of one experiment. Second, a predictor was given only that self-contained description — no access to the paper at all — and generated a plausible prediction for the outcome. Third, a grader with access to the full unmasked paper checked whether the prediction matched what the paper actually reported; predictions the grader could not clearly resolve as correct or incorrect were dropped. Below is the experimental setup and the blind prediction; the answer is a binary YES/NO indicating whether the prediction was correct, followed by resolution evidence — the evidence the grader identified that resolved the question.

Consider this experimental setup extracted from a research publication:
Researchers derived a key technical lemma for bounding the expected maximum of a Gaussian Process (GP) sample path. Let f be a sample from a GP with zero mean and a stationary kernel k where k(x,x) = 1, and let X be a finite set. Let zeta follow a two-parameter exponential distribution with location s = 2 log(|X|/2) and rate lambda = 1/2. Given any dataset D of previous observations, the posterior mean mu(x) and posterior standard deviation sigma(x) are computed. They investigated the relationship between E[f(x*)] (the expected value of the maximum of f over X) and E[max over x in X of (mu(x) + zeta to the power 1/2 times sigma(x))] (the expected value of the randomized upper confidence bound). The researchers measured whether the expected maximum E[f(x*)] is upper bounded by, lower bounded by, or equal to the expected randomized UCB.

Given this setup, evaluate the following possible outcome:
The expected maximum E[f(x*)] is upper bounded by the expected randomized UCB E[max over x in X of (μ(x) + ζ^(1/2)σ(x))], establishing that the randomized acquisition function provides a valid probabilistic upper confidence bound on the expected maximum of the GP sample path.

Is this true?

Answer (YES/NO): YES